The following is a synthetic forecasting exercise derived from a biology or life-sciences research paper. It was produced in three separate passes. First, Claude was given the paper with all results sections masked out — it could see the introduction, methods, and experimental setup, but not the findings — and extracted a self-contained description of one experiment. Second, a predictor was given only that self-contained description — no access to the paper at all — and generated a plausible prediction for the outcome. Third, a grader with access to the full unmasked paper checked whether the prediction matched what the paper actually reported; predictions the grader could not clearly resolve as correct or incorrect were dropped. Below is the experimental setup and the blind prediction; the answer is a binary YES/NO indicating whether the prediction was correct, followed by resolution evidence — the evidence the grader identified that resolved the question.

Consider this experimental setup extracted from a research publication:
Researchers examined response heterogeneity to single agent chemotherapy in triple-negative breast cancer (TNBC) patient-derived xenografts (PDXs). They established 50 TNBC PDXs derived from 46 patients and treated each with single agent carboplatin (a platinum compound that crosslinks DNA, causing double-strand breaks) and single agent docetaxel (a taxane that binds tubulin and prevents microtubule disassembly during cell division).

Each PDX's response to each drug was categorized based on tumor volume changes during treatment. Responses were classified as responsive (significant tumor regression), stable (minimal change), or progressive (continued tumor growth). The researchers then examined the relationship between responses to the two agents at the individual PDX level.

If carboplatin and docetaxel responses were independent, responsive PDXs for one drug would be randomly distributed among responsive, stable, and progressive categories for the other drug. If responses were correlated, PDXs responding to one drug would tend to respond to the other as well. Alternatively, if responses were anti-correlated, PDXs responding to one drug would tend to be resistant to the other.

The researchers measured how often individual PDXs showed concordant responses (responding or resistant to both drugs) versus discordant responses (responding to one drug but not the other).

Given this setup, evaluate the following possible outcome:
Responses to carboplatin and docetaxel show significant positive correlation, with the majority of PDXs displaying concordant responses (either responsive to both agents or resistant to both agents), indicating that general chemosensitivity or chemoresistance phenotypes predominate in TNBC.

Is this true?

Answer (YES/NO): NO